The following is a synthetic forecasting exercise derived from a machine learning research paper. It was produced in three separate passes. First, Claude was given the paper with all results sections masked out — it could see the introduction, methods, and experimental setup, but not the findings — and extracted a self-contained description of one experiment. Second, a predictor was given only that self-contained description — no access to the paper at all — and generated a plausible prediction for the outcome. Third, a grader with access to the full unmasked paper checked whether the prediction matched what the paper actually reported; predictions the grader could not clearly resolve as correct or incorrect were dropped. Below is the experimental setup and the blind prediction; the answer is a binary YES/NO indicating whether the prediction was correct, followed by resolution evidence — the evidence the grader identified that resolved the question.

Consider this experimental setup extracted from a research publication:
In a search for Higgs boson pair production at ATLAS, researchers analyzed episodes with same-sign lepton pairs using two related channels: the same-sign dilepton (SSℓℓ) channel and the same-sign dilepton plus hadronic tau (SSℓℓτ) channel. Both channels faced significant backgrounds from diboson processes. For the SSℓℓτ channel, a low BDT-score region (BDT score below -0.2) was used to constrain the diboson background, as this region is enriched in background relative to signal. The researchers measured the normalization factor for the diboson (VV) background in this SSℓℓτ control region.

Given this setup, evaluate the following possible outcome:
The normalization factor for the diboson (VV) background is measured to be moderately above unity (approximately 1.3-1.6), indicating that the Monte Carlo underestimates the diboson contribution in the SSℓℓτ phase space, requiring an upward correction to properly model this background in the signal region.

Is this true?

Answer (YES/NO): NO